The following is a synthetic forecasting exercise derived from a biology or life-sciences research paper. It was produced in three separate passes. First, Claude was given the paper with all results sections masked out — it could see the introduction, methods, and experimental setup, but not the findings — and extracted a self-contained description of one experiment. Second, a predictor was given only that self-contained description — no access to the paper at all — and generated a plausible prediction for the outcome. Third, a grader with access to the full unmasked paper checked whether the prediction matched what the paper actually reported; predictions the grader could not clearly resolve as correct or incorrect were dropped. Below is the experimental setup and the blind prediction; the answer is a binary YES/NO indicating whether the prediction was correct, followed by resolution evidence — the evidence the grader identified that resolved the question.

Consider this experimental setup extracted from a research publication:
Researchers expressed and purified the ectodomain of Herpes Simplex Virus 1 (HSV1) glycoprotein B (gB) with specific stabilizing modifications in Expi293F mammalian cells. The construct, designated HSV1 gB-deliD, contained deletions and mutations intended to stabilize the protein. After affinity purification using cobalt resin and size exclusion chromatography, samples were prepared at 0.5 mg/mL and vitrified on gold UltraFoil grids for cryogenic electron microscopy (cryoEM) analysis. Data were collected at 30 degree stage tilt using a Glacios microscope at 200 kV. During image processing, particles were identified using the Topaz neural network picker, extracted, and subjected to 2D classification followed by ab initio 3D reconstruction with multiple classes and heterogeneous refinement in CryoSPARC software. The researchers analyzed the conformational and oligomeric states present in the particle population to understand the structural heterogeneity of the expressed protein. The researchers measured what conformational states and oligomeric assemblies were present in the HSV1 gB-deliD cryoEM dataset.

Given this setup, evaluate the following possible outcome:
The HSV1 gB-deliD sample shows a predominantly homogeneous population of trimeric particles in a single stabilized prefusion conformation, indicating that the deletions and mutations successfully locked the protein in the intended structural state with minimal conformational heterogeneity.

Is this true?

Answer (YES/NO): NO